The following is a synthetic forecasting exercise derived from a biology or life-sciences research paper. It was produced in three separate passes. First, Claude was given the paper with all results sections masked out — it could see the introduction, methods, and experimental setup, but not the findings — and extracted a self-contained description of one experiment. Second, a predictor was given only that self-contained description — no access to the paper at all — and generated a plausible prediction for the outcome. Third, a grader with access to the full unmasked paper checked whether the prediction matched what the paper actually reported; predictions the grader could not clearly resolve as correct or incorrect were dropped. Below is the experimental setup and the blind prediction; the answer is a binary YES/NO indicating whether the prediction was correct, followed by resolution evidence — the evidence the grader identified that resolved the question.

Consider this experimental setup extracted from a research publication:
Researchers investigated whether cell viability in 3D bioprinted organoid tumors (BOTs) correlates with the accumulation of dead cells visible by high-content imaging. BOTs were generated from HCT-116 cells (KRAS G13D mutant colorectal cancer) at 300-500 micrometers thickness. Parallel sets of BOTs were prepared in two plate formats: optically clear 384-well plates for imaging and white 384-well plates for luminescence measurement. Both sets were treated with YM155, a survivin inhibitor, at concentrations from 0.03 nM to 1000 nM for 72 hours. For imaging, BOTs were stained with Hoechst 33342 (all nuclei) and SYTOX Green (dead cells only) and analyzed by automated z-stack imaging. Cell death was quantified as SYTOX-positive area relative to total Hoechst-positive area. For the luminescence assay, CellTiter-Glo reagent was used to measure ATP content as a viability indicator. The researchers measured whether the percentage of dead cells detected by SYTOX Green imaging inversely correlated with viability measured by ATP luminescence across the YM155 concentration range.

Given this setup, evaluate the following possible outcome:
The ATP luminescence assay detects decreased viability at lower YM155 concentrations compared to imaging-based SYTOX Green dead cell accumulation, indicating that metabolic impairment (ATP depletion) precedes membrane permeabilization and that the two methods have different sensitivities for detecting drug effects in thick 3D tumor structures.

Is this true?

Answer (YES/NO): NO